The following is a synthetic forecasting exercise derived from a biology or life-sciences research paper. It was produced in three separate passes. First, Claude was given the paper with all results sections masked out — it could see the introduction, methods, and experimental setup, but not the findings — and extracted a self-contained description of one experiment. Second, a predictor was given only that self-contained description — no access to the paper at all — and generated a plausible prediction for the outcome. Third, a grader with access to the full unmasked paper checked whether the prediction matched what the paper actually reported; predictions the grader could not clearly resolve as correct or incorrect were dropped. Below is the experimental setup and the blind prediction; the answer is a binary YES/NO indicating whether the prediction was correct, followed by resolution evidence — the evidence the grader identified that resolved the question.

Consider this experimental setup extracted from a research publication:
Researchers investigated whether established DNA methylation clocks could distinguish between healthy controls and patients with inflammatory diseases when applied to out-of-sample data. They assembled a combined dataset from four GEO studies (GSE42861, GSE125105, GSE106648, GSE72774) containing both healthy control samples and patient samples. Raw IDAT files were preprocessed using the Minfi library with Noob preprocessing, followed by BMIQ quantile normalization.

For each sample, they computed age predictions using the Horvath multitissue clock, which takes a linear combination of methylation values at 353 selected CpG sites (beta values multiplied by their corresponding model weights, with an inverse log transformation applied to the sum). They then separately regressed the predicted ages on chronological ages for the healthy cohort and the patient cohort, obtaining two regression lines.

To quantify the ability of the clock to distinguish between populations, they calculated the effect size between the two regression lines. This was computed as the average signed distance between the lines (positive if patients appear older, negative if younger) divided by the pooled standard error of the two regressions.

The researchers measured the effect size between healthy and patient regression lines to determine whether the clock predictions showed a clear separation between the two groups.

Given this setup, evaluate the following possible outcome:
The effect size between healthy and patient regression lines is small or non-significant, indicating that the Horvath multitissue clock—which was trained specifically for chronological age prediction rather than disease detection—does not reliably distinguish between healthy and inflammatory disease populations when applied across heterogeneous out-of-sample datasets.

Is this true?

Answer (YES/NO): YES